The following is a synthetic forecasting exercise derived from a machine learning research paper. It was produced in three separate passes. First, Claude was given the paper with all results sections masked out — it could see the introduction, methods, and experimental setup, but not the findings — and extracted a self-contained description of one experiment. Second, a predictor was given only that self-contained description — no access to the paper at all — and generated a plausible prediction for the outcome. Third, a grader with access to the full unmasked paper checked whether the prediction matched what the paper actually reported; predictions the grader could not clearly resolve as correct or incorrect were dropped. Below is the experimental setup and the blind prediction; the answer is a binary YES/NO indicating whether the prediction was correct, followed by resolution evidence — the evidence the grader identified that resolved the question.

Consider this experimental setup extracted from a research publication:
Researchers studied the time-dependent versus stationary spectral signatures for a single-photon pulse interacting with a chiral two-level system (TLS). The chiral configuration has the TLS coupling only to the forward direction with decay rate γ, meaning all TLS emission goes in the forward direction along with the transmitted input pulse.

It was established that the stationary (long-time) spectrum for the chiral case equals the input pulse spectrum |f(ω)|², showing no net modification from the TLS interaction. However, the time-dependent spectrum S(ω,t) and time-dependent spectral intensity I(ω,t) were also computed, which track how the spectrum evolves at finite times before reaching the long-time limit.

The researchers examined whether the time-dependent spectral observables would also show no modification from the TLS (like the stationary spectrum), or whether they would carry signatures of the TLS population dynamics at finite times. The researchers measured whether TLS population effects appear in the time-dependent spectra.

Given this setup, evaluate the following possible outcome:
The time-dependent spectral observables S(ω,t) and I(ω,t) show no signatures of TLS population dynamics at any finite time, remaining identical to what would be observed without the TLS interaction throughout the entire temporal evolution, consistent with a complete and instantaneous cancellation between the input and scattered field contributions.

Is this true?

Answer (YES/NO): NO